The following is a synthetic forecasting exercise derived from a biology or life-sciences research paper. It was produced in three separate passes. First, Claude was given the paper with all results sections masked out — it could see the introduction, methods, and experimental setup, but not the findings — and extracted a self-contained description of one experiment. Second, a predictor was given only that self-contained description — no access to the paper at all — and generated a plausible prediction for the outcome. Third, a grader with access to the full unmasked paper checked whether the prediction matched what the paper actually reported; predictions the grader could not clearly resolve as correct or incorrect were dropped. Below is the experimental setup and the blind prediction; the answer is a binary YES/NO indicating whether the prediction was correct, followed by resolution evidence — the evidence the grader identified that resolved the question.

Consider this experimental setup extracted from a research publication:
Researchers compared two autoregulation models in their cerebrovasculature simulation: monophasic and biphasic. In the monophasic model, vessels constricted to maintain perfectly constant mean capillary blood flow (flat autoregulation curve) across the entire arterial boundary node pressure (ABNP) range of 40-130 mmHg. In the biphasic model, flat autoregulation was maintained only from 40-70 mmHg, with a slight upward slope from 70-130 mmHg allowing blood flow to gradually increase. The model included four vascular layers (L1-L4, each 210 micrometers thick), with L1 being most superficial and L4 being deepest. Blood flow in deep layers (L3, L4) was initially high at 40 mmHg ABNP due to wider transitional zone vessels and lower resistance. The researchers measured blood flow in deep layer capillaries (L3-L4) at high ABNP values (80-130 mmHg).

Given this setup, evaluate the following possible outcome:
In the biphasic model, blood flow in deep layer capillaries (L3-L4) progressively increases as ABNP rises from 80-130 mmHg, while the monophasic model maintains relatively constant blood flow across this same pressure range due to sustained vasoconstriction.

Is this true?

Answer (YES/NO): NO